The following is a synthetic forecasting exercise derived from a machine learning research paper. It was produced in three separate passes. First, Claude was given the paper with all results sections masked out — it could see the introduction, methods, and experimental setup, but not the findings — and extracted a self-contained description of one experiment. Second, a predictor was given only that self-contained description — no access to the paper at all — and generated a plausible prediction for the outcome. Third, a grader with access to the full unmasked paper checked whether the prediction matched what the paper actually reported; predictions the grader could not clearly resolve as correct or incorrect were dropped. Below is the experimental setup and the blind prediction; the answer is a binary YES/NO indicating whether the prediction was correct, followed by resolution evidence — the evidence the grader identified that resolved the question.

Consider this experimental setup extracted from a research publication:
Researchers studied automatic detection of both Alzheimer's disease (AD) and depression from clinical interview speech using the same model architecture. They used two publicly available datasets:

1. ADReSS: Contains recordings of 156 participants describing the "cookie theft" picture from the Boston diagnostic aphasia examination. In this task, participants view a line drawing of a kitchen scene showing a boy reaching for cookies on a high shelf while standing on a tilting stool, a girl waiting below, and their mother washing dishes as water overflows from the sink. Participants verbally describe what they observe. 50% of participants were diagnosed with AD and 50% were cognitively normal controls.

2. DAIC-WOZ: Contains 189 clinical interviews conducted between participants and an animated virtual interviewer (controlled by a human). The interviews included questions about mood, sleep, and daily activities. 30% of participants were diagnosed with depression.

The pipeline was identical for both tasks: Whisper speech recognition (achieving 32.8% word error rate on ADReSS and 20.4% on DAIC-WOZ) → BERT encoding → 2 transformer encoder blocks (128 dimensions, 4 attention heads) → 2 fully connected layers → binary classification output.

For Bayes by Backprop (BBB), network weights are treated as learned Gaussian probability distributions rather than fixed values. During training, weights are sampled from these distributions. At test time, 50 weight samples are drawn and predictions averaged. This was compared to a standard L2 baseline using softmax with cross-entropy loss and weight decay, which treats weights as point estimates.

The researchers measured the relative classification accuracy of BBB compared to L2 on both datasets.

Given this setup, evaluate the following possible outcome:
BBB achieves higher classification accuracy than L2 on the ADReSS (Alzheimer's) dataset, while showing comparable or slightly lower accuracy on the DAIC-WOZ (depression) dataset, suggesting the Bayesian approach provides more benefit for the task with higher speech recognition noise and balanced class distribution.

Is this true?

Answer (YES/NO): NO